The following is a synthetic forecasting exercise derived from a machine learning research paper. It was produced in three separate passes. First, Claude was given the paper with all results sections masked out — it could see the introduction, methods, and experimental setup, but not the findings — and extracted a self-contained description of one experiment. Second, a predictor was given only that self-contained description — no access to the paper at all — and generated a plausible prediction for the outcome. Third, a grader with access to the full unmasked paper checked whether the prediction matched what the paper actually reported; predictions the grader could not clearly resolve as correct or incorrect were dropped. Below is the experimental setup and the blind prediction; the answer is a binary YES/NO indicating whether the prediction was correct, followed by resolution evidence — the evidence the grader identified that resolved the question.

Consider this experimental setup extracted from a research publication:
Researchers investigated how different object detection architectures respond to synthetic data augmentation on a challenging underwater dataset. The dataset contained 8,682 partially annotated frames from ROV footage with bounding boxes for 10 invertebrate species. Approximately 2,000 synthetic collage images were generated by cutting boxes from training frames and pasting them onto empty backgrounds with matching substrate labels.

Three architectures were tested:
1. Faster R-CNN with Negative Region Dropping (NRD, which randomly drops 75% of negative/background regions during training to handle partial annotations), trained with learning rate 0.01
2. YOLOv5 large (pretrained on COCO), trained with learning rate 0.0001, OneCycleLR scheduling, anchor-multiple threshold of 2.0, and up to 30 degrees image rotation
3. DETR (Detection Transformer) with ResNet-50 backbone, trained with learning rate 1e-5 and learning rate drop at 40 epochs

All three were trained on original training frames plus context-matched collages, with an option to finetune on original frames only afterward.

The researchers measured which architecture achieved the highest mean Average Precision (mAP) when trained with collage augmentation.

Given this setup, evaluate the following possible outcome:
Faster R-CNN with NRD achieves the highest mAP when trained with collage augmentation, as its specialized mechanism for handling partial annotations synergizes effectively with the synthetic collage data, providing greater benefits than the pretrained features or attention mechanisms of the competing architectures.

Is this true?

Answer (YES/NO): YES